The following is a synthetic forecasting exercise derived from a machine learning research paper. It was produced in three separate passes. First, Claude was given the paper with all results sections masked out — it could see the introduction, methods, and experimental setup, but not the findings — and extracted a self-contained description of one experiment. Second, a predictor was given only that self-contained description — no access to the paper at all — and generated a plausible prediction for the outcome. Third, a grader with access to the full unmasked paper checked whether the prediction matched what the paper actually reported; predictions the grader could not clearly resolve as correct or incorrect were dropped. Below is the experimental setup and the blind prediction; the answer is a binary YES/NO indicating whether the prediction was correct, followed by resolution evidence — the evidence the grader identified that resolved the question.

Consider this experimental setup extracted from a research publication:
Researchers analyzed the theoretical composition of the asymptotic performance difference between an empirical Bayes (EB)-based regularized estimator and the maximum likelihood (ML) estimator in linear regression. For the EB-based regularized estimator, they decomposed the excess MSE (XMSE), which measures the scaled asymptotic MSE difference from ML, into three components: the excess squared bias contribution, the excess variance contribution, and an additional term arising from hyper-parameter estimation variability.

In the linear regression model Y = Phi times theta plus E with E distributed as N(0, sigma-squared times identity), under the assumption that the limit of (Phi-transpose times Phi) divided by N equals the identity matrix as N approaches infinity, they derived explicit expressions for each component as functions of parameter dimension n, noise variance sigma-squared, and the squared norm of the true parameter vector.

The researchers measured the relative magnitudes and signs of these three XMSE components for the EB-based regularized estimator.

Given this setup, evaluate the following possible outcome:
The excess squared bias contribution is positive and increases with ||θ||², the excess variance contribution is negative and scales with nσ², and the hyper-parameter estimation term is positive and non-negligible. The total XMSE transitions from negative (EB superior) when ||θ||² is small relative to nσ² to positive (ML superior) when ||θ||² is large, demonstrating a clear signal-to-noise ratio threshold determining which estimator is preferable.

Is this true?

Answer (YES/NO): NO